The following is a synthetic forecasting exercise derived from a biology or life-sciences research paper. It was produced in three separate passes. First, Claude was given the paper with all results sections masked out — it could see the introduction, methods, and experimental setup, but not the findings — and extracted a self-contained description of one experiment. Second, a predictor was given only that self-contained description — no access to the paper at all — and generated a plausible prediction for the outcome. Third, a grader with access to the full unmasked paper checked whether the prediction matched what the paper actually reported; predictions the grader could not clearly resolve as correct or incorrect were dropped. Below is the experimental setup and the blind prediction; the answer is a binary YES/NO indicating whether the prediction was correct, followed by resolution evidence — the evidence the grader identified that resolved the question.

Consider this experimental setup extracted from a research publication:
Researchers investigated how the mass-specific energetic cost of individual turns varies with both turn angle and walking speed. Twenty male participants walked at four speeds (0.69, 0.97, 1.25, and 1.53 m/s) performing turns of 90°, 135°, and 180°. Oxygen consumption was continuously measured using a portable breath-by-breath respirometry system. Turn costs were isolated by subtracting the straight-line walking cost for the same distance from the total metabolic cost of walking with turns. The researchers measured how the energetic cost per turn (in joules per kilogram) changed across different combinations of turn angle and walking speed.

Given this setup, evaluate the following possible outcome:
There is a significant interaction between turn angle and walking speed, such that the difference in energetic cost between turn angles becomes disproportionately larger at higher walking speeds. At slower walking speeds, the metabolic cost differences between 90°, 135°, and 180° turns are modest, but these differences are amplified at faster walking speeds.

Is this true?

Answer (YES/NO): YES